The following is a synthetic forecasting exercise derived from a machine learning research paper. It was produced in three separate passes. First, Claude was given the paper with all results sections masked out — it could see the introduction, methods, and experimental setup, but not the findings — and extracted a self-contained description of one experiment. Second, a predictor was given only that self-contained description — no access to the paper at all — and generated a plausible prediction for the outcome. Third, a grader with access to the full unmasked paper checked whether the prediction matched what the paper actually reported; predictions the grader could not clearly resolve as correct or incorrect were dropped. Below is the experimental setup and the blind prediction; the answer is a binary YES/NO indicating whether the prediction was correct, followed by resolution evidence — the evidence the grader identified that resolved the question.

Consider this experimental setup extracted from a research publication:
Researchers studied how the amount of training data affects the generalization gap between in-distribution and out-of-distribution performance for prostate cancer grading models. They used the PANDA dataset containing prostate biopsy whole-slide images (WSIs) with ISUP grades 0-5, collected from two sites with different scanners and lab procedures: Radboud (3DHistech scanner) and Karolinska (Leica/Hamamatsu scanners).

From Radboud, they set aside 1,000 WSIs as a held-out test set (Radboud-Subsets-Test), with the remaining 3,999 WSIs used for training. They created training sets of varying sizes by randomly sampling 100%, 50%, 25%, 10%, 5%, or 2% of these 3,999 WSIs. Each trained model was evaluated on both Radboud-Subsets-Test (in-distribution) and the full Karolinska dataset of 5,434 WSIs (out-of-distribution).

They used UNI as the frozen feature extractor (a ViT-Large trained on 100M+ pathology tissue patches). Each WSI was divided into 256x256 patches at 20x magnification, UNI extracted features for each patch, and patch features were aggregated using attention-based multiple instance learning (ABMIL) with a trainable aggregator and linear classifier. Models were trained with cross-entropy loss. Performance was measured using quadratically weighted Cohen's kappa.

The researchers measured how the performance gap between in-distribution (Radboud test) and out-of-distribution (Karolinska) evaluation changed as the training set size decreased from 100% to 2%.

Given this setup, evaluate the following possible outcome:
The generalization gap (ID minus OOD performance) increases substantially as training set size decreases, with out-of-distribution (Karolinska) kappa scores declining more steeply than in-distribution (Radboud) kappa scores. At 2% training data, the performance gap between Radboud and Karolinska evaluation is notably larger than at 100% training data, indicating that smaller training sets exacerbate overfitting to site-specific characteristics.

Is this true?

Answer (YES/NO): NO